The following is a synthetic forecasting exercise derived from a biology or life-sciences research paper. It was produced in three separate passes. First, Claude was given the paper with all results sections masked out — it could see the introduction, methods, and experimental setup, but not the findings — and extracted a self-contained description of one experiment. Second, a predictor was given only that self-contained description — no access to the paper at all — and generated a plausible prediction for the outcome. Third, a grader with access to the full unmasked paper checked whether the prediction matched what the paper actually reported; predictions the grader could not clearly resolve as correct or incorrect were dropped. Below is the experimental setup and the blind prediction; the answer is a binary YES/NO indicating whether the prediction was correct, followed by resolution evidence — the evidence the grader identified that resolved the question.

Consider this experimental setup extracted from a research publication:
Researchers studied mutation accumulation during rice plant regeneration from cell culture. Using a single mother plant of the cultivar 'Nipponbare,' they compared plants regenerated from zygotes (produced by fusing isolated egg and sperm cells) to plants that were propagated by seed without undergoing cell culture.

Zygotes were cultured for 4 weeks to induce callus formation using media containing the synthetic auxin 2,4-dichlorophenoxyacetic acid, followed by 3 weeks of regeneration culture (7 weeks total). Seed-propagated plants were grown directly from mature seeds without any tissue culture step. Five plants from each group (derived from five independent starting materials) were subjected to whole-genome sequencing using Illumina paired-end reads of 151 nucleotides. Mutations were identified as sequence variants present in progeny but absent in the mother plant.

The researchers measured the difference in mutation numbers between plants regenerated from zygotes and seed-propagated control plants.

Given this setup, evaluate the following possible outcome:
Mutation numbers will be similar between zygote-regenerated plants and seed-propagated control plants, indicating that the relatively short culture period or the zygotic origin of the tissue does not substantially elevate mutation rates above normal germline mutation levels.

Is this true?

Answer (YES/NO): YES